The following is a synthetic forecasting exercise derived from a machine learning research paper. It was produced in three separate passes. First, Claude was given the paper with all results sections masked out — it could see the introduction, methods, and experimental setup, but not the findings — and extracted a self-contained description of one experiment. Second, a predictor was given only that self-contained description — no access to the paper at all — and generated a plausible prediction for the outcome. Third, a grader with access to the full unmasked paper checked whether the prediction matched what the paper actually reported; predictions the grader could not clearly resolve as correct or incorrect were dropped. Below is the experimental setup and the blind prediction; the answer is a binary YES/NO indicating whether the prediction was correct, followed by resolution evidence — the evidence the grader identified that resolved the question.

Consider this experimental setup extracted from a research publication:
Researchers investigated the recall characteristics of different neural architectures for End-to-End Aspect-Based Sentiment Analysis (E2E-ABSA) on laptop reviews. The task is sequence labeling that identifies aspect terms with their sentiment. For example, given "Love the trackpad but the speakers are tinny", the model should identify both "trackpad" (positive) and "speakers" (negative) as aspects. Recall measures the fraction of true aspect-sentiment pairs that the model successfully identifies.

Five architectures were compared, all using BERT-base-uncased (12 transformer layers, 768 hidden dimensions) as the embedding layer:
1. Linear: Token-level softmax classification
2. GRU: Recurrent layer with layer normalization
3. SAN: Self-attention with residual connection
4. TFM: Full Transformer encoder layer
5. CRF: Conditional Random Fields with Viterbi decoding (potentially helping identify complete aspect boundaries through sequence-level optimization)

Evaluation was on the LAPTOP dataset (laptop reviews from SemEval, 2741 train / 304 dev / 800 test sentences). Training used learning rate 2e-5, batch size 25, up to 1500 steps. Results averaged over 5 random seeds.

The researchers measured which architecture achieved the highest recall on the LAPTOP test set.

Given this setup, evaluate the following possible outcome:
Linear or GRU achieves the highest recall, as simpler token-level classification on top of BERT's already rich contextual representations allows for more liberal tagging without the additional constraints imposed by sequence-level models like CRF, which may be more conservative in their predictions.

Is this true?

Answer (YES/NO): YES